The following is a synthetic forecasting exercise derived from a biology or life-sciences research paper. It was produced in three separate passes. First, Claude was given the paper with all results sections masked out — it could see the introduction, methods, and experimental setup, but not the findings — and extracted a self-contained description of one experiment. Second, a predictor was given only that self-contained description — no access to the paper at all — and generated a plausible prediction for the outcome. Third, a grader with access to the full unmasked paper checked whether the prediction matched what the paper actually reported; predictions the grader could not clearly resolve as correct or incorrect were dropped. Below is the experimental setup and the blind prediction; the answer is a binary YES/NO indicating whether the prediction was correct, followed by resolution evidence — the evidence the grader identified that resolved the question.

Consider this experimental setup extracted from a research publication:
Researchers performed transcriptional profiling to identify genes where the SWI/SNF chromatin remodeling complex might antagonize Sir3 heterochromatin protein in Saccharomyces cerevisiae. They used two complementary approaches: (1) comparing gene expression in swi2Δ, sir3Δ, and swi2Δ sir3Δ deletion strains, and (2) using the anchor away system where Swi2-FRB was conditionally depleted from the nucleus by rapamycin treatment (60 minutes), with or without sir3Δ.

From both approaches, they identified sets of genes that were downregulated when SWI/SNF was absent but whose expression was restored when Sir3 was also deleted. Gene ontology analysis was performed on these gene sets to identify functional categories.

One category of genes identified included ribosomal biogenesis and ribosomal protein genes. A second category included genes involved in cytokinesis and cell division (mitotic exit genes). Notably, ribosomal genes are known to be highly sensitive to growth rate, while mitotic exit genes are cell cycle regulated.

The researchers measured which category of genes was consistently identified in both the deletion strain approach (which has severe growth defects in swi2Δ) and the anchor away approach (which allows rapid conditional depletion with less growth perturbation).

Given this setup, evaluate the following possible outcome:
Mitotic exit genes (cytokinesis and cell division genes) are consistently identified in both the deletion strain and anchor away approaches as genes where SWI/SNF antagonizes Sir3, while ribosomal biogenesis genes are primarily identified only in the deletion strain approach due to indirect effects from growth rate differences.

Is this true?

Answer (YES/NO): YES